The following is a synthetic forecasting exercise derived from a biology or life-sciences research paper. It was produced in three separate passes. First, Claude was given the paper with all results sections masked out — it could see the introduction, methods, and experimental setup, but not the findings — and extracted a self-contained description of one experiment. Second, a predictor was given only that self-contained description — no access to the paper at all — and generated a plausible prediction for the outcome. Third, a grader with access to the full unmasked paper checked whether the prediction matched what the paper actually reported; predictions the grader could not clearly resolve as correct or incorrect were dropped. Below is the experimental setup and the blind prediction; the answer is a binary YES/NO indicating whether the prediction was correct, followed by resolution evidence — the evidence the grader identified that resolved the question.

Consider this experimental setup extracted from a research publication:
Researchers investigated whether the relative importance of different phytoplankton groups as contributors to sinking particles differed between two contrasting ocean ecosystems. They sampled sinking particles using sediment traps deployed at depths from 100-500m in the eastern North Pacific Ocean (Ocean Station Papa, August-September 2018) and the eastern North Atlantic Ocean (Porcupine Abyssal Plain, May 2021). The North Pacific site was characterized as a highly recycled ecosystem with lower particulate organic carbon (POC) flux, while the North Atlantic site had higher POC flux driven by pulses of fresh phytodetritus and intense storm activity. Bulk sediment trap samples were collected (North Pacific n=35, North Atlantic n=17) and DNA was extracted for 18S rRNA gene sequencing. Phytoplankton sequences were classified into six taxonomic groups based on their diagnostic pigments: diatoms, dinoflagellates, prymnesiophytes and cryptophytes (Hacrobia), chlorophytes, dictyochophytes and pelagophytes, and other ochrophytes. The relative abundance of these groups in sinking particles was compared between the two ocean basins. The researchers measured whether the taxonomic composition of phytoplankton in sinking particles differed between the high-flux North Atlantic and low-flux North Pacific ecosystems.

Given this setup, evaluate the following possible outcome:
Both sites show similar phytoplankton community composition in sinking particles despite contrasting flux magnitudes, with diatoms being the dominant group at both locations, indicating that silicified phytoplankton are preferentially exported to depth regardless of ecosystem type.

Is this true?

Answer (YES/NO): NO